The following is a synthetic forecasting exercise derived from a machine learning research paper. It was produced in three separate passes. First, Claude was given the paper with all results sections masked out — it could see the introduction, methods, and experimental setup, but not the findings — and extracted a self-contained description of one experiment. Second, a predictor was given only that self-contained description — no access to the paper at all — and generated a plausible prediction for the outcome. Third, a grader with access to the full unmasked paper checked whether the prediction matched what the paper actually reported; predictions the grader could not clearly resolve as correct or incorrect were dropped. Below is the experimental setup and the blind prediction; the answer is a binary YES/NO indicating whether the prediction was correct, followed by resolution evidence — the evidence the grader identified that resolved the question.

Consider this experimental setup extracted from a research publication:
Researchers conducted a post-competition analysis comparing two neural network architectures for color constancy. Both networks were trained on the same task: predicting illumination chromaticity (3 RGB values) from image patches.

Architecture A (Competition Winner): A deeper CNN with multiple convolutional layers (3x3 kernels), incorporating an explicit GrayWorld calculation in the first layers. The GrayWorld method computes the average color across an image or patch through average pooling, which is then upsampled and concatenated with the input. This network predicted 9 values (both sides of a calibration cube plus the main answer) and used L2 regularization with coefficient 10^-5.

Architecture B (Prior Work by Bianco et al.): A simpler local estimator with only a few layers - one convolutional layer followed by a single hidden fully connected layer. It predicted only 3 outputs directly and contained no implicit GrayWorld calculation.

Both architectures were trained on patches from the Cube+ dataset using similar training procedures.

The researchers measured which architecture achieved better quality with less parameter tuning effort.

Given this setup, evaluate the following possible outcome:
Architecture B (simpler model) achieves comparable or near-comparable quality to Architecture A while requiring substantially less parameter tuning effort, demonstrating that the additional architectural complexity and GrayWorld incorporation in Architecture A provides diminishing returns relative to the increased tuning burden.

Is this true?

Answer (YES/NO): NO